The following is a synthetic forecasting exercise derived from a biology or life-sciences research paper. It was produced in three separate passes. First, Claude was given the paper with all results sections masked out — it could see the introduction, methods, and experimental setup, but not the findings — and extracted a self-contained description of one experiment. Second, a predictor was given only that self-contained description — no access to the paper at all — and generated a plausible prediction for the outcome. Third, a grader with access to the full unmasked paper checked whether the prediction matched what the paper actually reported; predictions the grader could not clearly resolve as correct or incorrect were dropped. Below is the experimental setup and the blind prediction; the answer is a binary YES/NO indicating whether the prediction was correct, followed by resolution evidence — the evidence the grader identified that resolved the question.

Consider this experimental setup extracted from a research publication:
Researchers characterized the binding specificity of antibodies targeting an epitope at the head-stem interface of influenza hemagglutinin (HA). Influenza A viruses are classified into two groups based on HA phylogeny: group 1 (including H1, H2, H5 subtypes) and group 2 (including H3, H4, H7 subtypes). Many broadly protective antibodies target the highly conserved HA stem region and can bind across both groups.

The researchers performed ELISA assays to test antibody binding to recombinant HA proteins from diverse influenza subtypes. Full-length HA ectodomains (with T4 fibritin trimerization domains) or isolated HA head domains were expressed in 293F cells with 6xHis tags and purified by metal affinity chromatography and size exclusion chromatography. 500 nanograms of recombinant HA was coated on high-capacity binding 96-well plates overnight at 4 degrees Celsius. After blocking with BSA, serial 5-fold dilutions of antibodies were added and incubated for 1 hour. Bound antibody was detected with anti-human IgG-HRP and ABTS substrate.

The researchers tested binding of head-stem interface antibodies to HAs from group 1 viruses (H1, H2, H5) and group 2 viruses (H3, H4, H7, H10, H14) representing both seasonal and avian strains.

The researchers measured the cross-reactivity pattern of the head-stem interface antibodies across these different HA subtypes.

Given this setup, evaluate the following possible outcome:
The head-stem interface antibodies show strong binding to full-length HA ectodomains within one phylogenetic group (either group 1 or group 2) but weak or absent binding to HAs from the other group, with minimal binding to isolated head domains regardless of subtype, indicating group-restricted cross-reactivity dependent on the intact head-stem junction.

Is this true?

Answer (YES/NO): NO